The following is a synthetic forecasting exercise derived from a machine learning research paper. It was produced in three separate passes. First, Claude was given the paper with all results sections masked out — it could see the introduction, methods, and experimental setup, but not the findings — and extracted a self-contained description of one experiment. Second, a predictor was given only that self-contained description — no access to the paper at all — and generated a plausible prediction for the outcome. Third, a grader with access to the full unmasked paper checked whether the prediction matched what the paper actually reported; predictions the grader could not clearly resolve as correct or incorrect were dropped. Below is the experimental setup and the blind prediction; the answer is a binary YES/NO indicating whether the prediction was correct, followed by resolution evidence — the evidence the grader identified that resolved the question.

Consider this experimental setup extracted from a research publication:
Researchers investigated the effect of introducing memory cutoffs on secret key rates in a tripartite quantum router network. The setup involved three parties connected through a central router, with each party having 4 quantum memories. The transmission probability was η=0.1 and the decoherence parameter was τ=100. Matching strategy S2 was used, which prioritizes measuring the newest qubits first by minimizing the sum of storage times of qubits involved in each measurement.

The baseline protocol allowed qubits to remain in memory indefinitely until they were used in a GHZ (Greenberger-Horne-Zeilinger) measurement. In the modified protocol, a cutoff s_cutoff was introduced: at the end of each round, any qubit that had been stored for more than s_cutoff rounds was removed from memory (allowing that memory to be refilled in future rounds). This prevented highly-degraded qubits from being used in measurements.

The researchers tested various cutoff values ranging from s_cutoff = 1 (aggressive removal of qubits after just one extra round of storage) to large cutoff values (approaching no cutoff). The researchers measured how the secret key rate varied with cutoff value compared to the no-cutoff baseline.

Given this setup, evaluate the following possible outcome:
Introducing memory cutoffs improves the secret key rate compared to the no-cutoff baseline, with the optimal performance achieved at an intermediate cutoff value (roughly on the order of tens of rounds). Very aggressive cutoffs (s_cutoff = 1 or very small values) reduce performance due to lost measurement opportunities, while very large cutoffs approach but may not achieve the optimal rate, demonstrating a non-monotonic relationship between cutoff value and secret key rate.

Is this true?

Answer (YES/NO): YES